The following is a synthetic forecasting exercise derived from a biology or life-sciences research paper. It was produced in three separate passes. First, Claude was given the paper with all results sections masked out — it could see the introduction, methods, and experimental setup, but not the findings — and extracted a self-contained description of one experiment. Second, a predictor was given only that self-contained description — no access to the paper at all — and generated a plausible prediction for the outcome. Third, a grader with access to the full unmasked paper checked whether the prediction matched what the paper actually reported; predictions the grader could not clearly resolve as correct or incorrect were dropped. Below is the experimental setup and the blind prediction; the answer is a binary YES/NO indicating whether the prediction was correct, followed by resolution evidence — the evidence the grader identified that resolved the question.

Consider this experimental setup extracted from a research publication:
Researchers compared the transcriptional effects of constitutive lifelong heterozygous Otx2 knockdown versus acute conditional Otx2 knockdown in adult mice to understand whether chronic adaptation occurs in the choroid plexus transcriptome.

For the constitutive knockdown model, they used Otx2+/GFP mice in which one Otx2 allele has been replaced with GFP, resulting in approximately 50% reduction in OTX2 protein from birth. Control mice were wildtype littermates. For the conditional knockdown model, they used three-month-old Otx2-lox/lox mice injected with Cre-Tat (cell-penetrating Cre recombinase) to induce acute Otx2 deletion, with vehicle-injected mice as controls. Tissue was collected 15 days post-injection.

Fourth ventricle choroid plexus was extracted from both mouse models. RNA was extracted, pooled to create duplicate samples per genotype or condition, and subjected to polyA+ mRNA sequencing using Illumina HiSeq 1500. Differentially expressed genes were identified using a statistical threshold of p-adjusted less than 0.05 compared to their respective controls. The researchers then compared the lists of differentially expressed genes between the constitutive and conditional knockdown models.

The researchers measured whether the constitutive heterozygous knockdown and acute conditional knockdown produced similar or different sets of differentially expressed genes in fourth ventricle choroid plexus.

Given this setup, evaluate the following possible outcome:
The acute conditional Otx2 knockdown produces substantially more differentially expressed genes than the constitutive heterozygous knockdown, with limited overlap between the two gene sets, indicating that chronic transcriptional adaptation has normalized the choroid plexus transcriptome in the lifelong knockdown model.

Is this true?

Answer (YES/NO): NO